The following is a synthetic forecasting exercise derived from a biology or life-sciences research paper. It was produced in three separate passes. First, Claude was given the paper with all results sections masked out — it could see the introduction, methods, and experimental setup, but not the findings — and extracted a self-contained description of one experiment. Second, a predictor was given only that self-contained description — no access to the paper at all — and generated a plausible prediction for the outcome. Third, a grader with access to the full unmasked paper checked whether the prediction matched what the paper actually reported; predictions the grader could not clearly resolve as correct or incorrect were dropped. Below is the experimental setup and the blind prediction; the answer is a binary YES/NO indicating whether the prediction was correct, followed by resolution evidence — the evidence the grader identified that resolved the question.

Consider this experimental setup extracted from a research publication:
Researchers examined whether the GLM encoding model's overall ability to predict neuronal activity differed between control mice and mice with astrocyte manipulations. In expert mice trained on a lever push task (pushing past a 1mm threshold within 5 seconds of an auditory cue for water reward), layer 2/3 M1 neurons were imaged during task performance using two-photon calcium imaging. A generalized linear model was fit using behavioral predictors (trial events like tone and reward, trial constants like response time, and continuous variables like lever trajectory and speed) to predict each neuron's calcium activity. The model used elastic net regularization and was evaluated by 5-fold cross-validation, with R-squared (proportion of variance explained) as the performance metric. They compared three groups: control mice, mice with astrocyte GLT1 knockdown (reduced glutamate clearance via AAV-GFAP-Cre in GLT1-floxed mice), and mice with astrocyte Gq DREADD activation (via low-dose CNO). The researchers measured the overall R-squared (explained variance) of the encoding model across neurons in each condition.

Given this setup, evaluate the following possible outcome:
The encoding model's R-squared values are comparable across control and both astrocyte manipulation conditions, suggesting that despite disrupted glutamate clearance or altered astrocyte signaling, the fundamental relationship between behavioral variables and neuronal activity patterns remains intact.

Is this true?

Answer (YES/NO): NO